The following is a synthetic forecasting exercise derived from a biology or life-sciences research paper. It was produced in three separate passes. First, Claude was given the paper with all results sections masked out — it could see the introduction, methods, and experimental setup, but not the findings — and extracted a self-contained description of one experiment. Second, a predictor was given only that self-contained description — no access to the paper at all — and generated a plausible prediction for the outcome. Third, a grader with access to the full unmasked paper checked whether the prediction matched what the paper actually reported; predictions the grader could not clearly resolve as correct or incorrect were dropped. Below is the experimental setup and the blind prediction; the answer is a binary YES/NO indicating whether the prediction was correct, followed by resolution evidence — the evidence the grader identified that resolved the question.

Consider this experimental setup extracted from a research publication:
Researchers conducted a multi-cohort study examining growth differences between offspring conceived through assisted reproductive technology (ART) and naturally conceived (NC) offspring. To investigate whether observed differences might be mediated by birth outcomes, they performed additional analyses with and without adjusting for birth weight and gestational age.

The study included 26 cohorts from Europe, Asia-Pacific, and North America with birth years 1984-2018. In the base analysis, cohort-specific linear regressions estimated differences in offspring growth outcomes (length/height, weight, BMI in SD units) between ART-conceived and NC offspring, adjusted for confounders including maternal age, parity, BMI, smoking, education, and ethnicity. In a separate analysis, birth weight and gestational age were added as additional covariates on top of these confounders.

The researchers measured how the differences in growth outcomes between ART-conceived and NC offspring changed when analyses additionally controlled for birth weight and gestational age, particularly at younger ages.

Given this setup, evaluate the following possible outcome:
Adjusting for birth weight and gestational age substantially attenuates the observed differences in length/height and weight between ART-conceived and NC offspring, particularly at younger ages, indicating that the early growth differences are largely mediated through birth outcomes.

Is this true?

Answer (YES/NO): YES